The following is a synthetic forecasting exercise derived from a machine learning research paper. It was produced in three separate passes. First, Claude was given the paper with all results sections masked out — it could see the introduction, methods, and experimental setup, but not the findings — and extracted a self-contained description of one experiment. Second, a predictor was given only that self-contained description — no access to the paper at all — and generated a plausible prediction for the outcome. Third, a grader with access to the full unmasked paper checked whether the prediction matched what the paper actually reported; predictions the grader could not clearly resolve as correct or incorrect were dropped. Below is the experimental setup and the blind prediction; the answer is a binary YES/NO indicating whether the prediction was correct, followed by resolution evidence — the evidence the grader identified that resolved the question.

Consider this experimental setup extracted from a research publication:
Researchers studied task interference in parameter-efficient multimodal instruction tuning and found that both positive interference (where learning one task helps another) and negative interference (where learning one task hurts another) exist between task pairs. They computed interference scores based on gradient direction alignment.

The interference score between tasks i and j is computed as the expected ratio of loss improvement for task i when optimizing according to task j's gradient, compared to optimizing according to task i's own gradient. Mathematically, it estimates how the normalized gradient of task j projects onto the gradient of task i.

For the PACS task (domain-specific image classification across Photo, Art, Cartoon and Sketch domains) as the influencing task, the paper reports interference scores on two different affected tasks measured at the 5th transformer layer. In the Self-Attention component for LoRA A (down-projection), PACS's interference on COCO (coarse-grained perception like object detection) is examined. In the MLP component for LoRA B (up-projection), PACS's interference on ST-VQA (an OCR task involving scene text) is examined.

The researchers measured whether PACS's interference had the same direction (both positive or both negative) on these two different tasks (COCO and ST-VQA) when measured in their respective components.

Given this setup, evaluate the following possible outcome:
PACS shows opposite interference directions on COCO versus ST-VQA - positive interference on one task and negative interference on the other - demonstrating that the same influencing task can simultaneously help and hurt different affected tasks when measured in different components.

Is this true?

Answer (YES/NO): YES